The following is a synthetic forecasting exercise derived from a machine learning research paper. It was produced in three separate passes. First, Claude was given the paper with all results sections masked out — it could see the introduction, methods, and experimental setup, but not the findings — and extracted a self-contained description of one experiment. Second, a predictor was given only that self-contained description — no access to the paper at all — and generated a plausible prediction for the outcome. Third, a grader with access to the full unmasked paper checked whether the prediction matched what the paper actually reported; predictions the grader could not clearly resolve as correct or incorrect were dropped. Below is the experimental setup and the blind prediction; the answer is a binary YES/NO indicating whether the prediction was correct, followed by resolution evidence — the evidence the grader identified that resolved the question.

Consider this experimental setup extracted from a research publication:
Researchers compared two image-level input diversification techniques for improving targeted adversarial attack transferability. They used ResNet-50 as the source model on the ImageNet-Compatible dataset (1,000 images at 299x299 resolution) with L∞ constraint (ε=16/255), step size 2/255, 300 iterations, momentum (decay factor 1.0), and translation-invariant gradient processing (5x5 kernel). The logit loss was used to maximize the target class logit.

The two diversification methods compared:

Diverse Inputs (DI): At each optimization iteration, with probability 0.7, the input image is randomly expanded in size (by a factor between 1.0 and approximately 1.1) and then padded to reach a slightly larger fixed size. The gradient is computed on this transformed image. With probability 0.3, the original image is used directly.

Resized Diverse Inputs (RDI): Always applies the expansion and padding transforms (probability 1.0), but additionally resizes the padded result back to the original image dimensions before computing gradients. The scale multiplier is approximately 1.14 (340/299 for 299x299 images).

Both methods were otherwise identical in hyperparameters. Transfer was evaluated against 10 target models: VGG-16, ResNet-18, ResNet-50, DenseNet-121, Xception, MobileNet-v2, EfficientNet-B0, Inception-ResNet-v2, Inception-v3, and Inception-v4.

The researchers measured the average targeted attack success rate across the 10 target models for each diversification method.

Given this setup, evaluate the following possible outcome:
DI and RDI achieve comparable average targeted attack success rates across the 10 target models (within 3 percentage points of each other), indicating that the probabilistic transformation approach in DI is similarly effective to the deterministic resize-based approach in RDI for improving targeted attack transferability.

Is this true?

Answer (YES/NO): NO